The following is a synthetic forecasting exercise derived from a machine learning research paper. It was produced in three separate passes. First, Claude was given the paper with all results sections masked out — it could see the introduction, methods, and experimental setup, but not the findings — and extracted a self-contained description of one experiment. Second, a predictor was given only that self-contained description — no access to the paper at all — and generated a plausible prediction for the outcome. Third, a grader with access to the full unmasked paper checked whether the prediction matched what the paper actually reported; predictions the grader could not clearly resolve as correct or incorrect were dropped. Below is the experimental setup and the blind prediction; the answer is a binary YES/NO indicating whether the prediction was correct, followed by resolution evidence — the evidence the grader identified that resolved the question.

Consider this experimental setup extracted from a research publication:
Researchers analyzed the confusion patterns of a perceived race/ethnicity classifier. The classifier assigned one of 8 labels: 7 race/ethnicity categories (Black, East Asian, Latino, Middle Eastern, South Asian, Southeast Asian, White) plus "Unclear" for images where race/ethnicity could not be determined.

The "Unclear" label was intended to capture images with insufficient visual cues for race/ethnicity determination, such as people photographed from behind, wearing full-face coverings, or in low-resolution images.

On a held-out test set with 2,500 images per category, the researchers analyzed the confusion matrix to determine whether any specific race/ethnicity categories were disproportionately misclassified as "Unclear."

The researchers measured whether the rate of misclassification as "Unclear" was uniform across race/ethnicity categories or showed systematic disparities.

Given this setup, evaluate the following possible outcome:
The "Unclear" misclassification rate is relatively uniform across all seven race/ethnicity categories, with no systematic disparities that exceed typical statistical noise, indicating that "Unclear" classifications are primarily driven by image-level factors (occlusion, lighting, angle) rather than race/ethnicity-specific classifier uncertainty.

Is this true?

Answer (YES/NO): NO